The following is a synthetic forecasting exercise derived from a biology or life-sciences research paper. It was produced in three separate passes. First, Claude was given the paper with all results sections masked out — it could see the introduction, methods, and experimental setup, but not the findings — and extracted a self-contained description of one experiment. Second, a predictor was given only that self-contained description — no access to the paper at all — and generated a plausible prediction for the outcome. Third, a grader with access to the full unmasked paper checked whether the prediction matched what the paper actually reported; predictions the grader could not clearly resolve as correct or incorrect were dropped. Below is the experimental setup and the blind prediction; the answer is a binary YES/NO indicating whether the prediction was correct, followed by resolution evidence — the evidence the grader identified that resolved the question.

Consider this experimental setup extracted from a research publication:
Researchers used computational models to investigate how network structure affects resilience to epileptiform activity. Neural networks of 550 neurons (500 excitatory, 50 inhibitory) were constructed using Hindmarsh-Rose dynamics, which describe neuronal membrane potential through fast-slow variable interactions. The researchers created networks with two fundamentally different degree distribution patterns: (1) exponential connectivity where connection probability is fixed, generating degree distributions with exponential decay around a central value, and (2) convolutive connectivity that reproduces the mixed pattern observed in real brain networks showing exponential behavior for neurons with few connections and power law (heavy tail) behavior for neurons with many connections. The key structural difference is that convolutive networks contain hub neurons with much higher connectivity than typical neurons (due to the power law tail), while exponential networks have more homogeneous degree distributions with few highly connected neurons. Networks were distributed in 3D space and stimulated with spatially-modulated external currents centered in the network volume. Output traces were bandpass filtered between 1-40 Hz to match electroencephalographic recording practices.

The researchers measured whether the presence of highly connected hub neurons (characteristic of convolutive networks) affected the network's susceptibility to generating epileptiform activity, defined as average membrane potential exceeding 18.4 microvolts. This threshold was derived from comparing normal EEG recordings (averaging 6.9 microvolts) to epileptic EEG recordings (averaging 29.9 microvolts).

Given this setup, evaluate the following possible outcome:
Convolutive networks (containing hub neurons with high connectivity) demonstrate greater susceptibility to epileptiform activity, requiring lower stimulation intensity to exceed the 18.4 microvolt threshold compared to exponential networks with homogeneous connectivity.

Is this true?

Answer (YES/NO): NO